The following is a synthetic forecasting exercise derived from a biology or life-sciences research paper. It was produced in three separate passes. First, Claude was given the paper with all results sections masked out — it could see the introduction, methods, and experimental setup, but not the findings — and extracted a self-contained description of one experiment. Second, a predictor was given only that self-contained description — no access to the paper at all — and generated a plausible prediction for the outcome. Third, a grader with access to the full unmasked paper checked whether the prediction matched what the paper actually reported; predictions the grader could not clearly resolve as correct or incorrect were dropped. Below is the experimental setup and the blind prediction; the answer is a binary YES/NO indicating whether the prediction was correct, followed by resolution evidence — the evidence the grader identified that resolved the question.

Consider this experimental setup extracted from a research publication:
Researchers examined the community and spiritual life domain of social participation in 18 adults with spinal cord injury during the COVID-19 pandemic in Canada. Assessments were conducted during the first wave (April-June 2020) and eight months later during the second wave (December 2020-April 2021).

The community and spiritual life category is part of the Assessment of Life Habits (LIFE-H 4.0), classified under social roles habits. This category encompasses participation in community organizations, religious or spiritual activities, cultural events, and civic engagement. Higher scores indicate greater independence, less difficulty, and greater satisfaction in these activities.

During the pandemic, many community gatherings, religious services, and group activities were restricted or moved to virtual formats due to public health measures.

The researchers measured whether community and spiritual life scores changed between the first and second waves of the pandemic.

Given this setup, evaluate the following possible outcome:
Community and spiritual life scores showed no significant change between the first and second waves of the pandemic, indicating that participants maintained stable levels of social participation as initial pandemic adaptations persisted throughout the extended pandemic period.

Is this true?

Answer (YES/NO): YES